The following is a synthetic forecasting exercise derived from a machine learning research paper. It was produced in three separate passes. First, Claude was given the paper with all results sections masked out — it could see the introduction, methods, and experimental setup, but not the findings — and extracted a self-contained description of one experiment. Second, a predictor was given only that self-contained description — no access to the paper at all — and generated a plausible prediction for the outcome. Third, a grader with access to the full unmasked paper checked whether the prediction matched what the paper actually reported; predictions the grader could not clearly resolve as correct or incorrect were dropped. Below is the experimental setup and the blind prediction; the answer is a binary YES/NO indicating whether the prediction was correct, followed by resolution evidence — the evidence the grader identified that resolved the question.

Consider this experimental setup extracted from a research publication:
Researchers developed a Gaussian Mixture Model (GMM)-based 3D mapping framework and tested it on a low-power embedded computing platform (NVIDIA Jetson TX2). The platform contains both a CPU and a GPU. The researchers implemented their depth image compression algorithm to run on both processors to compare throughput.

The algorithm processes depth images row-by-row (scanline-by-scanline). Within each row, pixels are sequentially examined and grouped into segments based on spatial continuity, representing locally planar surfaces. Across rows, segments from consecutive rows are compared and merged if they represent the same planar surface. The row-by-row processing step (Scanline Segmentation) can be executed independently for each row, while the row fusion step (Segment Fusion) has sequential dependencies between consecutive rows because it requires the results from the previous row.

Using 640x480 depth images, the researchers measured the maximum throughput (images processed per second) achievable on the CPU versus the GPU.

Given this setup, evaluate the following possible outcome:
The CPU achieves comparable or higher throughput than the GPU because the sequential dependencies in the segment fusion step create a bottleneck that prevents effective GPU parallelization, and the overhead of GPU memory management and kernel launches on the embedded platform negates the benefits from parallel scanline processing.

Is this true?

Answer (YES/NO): NO